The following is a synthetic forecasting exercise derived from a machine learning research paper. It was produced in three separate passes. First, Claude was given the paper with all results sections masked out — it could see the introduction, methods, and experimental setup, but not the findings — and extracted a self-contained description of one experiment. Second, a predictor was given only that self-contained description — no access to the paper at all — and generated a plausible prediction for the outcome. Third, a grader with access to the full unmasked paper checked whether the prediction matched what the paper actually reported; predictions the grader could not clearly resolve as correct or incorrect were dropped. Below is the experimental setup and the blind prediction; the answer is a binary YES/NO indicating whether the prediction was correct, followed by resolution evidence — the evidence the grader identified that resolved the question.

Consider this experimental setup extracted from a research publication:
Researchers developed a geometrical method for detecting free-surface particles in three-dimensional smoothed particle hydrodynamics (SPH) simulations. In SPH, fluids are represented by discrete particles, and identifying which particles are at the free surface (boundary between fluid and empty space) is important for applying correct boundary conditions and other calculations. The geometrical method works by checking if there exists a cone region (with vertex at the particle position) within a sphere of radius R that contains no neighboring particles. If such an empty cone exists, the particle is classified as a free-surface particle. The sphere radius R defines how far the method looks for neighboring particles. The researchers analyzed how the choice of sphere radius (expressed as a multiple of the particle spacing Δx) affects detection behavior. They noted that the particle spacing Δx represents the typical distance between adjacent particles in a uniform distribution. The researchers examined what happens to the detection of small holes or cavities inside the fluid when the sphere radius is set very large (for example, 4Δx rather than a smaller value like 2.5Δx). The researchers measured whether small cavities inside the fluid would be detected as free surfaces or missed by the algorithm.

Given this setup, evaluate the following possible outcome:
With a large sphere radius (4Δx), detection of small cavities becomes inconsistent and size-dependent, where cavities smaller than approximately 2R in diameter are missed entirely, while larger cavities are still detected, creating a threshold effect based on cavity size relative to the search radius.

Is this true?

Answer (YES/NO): NO